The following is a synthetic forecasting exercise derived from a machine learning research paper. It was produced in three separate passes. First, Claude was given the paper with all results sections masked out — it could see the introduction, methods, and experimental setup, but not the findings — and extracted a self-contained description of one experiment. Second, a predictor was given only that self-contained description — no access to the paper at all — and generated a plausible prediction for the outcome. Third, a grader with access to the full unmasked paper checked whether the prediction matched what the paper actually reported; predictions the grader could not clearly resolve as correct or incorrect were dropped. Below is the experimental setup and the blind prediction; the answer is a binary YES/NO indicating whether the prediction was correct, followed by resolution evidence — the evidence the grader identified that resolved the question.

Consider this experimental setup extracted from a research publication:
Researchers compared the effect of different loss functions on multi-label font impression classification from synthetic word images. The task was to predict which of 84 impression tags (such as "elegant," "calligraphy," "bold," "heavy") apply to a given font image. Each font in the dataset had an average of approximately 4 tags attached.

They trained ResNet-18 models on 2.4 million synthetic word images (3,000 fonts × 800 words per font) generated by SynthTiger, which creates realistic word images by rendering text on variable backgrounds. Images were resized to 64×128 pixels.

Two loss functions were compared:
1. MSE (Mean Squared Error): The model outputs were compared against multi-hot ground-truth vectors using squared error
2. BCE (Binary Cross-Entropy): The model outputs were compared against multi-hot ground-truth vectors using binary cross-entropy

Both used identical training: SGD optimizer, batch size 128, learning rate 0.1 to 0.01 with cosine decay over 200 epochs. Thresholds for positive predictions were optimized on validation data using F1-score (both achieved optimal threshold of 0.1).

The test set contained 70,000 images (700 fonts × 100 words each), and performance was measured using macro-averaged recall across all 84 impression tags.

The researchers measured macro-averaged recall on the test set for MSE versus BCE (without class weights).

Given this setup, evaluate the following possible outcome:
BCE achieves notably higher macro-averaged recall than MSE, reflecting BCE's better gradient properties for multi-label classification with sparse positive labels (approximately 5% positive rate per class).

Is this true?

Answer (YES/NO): YES